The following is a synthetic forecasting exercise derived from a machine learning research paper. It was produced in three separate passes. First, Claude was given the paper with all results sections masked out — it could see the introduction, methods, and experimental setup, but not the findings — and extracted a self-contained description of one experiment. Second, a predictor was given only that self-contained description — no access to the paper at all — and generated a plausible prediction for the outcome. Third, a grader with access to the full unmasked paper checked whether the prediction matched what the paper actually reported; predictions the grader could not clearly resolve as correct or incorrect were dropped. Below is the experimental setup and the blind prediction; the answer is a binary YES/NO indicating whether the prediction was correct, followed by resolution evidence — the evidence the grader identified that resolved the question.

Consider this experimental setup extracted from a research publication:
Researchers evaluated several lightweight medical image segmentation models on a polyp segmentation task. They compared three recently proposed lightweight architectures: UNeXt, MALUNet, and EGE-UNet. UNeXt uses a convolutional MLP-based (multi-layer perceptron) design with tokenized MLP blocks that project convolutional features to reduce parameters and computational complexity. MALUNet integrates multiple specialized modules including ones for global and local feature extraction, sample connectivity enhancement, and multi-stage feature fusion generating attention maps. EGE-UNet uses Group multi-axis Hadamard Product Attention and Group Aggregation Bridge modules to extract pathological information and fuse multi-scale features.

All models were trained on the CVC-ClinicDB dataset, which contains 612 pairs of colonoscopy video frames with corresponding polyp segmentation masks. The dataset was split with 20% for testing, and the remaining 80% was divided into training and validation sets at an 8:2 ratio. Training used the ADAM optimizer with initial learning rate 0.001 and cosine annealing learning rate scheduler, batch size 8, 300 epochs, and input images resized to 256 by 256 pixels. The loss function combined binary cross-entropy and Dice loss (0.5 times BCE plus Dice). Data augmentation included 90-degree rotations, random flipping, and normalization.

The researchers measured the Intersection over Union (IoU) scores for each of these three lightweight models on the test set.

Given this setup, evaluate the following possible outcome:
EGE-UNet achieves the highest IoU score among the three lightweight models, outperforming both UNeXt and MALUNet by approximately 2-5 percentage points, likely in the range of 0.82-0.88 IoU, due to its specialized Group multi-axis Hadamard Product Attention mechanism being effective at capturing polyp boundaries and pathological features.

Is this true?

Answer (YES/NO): NO